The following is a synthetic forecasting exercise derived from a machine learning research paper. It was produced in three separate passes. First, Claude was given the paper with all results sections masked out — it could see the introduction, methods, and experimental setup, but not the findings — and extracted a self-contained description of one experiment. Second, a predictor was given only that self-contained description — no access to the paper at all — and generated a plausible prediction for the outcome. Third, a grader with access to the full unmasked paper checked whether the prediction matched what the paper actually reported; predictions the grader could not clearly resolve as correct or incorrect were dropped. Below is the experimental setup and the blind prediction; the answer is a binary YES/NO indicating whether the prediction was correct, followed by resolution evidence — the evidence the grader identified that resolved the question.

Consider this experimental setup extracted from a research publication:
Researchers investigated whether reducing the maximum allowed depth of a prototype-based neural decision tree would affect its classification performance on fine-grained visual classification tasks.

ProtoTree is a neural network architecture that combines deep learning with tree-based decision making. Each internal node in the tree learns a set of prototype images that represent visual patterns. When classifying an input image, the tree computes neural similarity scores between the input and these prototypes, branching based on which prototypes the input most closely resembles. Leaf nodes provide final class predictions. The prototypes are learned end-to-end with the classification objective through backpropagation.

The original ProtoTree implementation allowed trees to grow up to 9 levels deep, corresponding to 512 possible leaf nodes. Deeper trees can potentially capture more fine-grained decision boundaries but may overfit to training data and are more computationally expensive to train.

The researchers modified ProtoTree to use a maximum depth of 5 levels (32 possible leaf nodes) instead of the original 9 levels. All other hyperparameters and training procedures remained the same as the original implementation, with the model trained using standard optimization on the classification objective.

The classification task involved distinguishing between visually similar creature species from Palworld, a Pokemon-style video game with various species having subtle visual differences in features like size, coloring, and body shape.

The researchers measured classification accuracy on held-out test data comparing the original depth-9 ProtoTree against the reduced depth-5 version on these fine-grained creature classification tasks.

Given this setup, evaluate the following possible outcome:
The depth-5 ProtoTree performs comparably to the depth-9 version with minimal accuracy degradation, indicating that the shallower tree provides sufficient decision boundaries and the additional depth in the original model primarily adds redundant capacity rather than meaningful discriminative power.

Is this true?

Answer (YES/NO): NO